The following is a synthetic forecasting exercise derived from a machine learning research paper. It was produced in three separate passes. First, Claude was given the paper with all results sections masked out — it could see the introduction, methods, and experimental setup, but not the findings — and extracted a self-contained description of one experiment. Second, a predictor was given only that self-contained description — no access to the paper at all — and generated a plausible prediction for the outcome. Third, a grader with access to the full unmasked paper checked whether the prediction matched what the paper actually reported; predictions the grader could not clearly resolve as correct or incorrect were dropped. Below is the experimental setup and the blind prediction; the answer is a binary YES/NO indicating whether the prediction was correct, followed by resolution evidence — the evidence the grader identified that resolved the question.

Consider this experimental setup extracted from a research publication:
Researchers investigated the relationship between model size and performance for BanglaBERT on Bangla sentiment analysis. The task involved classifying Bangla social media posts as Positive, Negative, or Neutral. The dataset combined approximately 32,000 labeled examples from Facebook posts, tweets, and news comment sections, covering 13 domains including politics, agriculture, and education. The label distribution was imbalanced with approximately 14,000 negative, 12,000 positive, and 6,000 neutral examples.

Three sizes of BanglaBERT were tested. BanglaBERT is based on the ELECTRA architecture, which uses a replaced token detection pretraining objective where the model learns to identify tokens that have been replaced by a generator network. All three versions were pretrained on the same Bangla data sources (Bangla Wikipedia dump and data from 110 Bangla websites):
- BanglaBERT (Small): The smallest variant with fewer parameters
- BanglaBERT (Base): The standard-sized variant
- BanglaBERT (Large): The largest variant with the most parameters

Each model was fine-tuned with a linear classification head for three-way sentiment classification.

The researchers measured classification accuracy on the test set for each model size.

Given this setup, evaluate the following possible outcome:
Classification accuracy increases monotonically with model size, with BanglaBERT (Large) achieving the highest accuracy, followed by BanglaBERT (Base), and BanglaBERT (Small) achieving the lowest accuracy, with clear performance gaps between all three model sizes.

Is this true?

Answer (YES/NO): NO